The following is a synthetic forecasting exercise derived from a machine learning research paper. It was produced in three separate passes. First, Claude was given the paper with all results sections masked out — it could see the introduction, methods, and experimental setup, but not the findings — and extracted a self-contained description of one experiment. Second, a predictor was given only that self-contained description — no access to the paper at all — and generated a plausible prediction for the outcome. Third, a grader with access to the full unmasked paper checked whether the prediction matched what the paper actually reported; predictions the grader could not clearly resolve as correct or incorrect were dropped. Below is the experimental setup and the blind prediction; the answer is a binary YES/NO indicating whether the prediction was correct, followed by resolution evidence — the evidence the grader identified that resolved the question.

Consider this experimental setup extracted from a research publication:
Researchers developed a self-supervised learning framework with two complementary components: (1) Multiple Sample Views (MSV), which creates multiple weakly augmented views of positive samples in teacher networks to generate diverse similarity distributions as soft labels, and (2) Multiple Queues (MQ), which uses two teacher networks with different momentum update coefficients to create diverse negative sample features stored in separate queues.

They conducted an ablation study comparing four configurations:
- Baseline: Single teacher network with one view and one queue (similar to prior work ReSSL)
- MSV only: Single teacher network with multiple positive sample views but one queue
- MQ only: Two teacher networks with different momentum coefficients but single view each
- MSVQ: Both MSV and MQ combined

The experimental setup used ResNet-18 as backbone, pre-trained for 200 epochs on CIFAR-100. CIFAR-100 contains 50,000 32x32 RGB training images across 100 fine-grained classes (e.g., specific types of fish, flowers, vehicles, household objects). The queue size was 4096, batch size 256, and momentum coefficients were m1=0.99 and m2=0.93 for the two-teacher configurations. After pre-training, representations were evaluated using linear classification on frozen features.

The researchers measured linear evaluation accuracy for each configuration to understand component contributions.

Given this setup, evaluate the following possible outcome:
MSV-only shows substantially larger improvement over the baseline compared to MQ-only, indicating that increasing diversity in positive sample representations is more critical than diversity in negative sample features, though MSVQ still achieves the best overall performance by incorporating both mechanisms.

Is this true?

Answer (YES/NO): NO